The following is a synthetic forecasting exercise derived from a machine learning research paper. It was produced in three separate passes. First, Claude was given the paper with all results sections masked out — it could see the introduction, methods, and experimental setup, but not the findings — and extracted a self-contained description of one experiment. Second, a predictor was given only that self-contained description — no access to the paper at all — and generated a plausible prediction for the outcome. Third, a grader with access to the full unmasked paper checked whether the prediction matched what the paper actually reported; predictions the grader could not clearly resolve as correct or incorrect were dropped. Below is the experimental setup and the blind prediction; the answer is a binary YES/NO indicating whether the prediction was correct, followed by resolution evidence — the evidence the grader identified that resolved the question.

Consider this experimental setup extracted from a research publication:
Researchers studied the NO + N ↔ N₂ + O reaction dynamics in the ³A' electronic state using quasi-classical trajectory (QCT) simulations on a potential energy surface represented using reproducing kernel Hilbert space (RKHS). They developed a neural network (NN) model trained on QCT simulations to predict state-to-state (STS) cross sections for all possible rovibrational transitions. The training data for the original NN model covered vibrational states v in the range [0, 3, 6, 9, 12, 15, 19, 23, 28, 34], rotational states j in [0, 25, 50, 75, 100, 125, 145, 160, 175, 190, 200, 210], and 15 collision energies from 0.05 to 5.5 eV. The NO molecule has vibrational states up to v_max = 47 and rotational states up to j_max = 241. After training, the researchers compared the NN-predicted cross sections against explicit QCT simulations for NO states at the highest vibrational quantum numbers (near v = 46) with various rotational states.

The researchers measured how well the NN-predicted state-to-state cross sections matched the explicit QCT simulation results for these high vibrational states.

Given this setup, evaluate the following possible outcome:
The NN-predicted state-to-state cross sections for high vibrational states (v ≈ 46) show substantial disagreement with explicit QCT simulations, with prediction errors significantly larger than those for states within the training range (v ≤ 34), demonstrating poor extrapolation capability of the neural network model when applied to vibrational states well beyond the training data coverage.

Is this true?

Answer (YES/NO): YES